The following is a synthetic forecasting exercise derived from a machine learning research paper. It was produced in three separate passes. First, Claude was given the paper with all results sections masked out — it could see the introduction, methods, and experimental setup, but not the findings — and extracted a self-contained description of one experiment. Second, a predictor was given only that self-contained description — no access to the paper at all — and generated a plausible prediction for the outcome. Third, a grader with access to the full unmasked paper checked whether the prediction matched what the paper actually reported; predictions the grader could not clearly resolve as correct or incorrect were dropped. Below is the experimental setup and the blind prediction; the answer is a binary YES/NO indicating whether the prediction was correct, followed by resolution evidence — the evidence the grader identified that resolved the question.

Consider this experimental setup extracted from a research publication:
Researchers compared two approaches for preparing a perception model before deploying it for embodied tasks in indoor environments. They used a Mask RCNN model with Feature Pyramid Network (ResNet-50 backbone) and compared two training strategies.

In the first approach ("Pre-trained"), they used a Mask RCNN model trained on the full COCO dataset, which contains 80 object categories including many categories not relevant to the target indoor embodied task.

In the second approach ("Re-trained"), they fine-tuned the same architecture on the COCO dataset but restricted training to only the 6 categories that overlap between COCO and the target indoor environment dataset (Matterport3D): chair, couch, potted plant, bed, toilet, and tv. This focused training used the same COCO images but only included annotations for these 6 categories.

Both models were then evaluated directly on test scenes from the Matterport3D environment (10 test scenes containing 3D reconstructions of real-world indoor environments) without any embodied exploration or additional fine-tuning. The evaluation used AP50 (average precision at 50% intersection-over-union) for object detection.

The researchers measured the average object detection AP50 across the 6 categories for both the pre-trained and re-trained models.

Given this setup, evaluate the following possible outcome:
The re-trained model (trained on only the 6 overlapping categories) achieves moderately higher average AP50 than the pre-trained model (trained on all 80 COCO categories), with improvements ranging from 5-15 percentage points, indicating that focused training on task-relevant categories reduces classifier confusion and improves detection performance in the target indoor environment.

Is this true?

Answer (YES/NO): NO